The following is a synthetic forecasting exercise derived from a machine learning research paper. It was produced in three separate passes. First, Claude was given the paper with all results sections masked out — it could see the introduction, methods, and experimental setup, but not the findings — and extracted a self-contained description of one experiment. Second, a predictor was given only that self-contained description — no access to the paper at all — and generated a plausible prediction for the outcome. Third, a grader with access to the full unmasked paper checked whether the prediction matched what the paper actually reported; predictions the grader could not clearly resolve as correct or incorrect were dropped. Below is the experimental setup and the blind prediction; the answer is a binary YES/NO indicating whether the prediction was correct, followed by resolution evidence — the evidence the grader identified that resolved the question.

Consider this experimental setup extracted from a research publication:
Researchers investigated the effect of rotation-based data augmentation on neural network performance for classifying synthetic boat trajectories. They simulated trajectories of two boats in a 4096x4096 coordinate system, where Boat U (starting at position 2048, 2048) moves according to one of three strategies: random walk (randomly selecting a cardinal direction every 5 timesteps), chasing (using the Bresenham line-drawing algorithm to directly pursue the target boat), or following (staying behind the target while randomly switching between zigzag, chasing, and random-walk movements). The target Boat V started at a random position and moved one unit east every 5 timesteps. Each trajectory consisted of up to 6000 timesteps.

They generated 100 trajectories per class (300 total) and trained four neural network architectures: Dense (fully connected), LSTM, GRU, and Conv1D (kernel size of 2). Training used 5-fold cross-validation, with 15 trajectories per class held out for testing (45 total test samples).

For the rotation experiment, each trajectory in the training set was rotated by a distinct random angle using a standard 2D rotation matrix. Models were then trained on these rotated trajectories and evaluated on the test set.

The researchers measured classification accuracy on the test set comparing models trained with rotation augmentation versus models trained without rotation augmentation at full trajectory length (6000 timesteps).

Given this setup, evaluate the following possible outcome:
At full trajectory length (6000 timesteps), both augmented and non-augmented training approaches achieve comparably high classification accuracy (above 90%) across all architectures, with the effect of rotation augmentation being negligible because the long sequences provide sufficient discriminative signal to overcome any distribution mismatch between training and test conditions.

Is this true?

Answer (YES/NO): NO